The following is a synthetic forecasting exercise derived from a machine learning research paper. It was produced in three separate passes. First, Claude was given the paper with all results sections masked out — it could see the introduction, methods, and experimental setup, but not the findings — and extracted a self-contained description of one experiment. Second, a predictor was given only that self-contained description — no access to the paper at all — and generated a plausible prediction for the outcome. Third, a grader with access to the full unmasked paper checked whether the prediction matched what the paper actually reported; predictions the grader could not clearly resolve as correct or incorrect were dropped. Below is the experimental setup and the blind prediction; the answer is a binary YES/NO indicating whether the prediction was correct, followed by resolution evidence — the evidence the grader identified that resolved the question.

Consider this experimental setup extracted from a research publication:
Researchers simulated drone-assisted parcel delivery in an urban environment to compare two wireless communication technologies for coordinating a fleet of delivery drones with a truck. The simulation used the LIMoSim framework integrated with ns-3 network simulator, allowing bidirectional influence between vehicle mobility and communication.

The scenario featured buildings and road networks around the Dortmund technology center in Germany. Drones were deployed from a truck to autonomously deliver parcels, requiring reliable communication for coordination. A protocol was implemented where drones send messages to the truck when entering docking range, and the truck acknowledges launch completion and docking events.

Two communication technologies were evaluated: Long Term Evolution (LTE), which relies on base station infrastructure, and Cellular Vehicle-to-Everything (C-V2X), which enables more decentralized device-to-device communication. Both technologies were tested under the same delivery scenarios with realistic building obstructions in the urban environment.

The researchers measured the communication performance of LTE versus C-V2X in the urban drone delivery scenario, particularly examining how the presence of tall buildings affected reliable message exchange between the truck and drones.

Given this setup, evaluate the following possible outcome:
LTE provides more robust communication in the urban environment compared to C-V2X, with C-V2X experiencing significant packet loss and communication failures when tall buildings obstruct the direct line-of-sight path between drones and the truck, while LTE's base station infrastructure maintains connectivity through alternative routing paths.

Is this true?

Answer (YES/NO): NO